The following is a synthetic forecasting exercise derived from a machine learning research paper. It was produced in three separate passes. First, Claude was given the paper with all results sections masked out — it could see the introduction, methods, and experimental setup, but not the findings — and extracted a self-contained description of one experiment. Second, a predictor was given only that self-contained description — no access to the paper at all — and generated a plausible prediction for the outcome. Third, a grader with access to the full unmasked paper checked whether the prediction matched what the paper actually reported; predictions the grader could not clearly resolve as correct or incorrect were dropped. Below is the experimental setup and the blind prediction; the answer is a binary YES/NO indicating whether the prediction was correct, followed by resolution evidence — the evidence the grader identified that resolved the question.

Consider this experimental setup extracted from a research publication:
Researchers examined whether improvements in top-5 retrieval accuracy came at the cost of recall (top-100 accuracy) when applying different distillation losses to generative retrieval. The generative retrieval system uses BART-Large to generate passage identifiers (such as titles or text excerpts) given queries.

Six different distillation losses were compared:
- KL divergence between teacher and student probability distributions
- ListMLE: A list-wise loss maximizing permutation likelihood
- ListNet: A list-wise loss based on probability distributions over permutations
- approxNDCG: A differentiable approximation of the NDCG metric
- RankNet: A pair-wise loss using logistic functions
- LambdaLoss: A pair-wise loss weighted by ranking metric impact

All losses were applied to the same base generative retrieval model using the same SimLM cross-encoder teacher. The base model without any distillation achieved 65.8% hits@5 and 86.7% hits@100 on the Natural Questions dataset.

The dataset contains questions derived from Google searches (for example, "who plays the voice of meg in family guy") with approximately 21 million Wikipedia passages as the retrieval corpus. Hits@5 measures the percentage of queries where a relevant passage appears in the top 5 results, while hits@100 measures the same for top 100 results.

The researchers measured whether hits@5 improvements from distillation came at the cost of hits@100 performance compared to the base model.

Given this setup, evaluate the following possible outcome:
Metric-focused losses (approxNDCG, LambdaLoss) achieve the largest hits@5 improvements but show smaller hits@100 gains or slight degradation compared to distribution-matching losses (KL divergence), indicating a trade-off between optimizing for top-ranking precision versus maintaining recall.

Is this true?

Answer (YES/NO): NO